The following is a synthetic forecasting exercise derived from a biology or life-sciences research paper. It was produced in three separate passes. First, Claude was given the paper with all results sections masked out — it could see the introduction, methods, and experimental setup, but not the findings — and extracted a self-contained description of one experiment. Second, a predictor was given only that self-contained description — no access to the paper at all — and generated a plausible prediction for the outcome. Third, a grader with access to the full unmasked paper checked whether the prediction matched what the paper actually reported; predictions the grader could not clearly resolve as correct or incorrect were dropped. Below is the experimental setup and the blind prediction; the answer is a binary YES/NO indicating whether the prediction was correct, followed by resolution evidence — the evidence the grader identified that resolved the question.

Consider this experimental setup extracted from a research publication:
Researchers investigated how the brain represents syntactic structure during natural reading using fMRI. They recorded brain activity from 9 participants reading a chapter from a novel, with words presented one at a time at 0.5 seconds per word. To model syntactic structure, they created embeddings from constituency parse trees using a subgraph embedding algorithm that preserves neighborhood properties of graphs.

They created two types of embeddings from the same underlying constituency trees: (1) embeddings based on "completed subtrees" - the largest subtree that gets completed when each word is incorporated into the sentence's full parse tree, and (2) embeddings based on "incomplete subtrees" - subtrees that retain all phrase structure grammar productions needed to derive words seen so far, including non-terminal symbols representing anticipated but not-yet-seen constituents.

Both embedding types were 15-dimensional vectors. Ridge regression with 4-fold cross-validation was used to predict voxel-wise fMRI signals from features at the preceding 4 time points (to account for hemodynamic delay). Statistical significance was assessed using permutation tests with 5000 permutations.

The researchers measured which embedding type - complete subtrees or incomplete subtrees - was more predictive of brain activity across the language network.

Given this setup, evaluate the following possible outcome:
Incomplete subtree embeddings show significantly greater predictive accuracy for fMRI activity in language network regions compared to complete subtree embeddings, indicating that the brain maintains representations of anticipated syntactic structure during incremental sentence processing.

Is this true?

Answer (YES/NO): YES